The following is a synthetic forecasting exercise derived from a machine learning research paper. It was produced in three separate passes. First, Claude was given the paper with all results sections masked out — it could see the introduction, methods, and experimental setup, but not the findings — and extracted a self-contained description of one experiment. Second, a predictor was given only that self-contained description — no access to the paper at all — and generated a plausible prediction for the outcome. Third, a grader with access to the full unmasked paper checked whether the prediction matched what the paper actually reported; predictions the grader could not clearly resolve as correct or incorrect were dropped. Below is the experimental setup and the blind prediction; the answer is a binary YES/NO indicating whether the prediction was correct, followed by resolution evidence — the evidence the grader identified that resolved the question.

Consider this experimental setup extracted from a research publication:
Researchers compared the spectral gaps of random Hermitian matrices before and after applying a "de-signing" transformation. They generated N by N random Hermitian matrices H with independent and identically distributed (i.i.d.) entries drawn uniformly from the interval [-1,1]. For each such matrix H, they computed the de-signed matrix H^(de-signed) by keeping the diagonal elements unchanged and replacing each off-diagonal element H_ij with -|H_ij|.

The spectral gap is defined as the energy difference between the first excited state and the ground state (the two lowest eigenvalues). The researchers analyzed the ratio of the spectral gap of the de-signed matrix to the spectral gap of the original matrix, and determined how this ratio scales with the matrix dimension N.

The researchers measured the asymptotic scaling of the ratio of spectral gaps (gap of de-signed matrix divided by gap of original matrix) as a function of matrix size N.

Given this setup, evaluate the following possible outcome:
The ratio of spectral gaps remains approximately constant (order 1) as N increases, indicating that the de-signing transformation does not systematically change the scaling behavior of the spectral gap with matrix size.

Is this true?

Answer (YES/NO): NO